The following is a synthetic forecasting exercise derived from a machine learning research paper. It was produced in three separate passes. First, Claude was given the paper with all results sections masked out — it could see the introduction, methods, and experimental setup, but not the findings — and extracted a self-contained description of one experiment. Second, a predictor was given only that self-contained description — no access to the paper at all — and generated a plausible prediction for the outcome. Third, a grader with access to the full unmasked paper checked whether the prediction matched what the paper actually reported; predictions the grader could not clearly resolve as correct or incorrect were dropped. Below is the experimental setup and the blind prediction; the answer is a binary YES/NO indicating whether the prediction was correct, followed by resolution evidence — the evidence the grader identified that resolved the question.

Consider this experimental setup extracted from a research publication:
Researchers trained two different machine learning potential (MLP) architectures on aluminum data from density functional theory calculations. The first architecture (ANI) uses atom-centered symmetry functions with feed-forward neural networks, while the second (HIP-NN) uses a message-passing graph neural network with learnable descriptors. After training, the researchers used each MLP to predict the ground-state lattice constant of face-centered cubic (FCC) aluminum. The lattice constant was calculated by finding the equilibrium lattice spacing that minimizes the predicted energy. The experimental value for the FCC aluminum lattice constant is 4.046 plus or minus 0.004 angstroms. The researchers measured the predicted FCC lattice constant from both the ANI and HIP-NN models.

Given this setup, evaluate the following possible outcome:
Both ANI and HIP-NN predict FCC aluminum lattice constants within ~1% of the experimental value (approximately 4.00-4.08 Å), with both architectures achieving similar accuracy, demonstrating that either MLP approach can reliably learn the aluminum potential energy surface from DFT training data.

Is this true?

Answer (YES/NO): YES